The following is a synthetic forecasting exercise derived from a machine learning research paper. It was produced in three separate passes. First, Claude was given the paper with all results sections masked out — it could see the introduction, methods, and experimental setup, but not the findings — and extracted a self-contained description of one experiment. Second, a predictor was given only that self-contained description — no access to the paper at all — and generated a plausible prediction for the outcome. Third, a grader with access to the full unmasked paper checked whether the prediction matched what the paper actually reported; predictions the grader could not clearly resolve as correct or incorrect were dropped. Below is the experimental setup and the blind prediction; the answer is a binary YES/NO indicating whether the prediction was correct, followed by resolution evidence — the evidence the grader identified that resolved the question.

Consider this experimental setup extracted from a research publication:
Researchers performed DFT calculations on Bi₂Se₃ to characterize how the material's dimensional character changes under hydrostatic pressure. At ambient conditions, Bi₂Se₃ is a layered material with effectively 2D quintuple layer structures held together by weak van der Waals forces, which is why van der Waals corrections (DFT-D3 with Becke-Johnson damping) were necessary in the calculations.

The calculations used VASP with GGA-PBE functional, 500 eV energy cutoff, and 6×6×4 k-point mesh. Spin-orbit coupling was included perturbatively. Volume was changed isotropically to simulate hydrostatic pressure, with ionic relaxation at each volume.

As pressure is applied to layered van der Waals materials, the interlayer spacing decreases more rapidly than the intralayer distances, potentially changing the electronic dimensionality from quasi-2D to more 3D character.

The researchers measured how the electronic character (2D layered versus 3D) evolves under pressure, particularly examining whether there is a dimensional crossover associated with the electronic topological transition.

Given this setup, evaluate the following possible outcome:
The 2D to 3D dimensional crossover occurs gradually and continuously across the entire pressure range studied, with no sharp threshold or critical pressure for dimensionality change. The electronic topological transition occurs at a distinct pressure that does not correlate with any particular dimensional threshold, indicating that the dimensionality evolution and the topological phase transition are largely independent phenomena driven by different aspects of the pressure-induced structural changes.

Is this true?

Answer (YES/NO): NO